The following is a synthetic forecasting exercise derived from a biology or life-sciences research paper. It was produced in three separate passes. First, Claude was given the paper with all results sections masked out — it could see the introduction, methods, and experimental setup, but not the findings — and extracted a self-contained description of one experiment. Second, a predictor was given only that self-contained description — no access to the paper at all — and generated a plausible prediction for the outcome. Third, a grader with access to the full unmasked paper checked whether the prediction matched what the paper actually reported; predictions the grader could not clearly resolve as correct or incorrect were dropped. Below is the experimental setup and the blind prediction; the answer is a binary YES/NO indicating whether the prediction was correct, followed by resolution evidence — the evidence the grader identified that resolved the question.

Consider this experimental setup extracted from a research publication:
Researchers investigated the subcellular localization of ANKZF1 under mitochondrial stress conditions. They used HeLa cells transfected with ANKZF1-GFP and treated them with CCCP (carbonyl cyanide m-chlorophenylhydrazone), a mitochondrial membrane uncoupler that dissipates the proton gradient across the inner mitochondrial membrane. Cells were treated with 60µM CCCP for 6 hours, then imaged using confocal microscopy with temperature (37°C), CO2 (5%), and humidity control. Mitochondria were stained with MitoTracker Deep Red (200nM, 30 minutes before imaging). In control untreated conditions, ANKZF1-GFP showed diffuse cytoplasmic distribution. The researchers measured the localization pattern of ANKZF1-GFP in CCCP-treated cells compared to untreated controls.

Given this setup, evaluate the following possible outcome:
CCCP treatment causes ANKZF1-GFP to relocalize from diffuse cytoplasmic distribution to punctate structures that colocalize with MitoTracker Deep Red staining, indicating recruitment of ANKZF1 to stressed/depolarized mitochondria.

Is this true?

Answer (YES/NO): NO